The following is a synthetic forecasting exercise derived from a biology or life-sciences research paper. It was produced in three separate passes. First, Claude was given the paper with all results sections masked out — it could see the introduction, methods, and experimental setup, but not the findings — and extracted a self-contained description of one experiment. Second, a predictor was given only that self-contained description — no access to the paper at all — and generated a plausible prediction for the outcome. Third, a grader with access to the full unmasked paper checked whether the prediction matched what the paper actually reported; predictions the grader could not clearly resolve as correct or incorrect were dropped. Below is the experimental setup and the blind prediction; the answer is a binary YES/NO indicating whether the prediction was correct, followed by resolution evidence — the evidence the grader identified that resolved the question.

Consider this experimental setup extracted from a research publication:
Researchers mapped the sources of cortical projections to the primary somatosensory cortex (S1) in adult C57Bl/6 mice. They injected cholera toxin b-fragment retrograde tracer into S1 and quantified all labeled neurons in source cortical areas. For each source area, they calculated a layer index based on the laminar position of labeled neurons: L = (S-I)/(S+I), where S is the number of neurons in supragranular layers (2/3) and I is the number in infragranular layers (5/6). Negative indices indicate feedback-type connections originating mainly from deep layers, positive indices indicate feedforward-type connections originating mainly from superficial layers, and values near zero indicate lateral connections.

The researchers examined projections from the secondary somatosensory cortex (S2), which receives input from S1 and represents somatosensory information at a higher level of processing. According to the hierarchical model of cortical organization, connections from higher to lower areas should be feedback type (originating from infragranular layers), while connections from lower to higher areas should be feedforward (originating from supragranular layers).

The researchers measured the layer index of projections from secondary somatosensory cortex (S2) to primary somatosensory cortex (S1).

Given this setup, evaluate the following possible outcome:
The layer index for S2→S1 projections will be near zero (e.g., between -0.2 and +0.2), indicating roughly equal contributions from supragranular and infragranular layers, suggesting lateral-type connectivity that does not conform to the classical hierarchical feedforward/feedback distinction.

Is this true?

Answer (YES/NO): NO